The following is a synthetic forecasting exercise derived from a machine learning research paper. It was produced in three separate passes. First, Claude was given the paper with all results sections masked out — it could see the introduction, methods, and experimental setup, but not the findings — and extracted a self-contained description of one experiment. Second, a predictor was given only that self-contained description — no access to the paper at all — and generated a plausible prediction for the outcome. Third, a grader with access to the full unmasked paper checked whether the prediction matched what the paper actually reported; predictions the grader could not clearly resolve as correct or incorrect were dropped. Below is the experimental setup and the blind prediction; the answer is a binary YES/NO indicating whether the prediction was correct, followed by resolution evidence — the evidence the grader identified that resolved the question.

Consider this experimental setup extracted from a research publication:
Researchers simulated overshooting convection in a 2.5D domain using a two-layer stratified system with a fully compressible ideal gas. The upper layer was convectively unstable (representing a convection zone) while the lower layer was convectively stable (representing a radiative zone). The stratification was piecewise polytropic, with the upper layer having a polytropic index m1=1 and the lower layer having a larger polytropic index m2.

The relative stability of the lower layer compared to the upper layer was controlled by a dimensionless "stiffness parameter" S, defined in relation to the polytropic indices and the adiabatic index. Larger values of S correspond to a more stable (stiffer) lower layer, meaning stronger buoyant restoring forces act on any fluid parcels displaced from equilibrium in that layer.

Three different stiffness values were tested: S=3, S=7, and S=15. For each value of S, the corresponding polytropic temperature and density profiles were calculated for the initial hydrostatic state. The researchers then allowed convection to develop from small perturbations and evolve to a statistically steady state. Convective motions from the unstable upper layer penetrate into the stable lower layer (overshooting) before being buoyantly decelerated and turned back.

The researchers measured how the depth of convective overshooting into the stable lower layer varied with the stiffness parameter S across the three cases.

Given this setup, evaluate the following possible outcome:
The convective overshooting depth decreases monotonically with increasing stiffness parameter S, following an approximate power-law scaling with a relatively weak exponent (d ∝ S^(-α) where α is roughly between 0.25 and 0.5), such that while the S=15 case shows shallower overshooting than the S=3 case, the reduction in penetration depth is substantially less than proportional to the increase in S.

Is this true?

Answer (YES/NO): YES